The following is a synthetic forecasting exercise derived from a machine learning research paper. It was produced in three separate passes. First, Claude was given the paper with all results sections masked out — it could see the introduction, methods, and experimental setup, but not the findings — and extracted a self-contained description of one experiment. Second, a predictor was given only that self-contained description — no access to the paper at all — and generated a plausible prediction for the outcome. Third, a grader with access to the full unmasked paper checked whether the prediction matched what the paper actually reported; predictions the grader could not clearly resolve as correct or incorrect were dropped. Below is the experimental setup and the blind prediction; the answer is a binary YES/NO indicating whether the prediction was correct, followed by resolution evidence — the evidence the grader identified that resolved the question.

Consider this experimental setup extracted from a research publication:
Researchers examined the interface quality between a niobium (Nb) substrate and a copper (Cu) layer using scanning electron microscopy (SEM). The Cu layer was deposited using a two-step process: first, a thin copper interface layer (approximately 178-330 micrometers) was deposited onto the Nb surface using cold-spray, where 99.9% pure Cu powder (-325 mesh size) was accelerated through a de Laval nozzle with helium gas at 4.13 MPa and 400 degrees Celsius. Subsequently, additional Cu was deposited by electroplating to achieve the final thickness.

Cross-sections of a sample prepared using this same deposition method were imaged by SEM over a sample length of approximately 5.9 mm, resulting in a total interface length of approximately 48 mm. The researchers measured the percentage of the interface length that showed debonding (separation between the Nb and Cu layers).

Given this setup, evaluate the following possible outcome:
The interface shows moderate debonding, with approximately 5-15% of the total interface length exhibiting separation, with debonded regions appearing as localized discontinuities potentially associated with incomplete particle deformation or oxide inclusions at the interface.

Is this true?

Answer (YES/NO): NO